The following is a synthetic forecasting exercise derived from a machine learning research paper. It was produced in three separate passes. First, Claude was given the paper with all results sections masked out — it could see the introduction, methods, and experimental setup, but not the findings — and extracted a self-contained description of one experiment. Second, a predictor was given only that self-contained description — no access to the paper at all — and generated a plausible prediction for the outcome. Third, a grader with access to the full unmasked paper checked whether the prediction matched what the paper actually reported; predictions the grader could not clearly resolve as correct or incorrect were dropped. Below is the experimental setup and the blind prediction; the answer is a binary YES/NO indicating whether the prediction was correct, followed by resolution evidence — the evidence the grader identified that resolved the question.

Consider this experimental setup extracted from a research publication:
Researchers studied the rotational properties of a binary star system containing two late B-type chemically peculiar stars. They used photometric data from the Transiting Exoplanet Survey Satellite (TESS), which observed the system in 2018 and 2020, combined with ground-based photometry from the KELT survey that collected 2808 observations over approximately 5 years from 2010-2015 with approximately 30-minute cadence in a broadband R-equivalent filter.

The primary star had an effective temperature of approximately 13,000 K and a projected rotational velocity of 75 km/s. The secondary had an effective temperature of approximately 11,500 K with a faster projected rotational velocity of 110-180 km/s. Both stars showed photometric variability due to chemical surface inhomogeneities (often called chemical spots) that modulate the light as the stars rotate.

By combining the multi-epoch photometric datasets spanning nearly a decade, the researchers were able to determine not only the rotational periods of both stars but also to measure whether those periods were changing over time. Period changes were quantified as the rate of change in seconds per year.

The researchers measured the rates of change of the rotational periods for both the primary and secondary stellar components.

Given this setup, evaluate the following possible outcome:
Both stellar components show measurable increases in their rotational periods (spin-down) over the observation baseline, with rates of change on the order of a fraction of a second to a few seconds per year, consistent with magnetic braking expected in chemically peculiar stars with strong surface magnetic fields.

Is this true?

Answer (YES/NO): NO